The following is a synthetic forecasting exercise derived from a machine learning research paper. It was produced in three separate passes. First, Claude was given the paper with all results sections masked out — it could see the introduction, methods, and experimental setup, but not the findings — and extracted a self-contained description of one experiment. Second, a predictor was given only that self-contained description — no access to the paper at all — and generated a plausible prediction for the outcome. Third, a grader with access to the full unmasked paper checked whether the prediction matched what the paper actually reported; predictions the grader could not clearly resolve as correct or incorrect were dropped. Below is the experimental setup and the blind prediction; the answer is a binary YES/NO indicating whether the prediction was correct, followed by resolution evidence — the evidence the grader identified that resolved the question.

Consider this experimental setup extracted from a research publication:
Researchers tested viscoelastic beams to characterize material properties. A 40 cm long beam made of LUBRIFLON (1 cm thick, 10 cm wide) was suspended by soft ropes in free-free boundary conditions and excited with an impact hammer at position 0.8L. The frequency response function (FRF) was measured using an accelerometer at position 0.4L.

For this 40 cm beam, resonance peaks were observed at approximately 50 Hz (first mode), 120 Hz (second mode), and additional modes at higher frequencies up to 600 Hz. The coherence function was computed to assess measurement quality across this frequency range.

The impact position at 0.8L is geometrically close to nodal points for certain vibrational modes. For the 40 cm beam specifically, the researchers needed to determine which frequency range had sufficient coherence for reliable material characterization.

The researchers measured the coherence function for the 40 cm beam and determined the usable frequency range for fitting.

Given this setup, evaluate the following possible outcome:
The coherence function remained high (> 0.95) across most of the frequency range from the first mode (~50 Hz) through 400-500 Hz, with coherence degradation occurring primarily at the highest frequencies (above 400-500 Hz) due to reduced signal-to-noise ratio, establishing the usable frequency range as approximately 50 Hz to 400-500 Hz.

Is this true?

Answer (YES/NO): NO